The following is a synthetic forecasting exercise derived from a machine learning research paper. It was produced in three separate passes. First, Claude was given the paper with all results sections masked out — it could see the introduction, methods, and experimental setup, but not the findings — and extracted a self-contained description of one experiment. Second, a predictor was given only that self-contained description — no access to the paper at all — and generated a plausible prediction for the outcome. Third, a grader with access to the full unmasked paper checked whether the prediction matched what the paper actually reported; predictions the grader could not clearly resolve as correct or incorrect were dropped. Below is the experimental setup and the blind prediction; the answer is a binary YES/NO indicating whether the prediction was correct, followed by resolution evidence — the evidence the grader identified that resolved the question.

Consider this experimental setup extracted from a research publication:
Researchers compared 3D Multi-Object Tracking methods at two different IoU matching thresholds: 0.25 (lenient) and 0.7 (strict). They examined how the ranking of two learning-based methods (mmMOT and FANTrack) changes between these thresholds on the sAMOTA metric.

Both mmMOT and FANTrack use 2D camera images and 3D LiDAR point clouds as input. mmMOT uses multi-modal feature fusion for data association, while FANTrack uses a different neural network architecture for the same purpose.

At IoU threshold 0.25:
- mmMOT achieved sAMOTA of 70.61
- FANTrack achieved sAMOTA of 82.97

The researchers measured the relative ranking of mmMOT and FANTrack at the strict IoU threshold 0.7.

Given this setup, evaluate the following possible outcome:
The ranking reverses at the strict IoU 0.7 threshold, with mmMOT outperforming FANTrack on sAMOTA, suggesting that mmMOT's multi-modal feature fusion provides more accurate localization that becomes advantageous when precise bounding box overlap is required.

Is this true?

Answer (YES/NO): YES